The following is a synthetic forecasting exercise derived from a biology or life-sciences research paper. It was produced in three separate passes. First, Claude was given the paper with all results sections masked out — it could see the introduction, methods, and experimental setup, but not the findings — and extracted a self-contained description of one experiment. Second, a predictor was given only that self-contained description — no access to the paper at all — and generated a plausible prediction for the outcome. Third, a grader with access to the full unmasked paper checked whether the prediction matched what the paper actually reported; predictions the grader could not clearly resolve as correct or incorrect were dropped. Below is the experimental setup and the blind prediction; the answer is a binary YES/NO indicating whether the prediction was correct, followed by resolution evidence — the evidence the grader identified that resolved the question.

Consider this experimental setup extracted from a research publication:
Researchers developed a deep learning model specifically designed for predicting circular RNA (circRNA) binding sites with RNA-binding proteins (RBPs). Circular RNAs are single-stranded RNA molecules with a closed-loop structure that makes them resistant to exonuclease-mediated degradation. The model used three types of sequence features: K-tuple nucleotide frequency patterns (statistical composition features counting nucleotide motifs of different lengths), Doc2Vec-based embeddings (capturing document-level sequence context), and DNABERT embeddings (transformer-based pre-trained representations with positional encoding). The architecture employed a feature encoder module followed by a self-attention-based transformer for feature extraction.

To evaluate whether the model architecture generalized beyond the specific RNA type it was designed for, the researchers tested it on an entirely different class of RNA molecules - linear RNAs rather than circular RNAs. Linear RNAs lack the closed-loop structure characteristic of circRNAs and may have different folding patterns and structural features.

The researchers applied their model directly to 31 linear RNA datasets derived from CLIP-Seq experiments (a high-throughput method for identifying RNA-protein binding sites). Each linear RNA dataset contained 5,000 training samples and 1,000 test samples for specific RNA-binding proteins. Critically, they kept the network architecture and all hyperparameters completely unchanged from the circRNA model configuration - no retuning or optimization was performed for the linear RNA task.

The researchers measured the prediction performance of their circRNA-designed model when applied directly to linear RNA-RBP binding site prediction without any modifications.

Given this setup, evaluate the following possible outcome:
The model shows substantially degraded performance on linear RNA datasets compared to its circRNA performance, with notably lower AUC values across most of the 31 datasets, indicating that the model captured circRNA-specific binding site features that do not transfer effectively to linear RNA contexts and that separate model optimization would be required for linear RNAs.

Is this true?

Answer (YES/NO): NO